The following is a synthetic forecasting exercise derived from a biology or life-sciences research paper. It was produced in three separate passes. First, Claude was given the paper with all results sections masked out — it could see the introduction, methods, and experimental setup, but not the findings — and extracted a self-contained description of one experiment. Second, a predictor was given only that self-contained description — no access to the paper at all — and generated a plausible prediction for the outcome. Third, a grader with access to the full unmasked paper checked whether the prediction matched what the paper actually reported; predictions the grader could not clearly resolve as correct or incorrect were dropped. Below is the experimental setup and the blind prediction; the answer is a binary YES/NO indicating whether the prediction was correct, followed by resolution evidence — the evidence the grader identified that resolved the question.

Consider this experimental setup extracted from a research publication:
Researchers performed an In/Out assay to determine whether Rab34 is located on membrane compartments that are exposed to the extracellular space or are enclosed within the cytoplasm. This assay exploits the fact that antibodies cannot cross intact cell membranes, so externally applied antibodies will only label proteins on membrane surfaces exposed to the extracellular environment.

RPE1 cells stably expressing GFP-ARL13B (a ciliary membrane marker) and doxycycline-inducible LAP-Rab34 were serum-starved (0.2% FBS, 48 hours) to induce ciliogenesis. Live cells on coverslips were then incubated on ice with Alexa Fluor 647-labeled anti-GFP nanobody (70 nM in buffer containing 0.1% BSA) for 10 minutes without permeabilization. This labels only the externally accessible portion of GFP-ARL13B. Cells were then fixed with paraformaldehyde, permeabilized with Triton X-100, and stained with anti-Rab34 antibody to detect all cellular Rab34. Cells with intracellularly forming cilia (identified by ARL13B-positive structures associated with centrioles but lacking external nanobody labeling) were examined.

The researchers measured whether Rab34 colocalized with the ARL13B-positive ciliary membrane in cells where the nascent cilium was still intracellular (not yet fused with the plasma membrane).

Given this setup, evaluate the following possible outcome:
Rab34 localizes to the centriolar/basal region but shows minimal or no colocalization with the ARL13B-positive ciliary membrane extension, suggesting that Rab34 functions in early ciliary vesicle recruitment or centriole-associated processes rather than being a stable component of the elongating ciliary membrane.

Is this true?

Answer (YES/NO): NO